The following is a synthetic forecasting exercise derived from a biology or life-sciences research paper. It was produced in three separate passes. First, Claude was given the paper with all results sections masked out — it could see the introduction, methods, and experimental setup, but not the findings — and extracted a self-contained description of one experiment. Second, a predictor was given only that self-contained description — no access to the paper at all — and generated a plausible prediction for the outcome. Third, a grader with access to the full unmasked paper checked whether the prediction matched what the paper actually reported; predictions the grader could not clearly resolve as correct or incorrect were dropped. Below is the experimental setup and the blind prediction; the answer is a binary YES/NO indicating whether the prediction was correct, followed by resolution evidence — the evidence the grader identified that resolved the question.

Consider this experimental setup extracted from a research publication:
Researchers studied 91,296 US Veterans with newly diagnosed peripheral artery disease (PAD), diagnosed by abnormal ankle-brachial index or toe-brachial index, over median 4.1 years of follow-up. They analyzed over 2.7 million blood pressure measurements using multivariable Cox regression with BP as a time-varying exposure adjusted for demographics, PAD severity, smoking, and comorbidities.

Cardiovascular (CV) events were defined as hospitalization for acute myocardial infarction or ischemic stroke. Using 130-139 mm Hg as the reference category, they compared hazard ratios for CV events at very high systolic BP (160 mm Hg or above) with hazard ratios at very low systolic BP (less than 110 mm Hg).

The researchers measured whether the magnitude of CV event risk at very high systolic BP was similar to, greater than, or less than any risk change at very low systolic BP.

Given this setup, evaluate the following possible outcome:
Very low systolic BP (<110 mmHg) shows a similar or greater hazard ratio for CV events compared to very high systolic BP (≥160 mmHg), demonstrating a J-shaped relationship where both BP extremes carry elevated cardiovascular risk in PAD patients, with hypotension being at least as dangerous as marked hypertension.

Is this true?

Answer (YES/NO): NO